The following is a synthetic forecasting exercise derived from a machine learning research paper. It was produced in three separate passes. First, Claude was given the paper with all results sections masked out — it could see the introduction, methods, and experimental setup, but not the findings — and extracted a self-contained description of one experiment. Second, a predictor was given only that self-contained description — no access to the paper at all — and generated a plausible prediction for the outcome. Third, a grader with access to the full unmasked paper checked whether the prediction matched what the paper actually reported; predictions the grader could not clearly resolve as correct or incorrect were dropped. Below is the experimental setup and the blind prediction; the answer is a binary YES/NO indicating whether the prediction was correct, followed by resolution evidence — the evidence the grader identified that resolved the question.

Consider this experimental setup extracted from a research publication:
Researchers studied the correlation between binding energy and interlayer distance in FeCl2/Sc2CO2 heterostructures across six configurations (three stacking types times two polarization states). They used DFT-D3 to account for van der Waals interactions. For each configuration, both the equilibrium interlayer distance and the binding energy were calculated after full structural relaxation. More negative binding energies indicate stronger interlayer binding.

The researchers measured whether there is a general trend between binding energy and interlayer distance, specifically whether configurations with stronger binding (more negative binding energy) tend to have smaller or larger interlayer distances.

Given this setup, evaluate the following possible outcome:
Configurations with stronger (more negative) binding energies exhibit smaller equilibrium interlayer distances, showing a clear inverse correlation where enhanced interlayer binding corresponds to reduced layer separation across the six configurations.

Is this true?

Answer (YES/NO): NO